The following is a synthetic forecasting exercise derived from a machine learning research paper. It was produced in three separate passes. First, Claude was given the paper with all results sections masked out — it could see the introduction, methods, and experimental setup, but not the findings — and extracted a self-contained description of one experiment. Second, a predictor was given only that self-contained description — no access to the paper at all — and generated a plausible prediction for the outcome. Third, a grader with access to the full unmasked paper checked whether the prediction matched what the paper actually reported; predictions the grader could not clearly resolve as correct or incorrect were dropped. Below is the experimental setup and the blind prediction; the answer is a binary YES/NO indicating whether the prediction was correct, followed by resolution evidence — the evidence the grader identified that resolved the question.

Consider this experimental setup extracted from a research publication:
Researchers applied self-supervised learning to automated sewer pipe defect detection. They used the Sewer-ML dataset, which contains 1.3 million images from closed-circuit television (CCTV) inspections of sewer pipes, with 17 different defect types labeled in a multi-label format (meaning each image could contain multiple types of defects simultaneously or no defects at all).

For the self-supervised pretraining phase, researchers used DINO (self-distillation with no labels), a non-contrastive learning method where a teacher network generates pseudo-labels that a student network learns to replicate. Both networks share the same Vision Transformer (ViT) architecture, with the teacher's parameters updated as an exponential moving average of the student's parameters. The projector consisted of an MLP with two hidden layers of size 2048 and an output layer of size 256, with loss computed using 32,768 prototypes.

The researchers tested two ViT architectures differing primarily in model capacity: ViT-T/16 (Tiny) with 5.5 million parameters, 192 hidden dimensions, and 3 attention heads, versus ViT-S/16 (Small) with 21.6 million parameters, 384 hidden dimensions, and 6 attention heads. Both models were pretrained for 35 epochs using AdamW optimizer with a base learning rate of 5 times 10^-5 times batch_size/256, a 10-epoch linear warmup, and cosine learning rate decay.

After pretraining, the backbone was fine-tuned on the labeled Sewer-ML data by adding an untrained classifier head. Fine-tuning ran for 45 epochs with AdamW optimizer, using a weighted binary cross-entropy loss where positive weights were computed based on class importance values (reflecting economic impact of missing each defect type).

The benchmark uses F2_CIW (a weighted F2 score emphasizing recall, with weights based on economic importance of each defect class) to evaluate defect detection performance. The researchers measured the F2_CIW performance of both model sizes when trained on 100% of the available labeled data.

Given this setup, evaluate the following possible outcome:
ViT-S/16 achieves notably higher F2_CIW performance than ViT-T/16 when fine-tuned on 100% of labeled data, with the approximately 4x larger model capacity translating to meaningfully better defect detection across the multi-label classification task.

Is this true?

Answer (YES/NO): NO